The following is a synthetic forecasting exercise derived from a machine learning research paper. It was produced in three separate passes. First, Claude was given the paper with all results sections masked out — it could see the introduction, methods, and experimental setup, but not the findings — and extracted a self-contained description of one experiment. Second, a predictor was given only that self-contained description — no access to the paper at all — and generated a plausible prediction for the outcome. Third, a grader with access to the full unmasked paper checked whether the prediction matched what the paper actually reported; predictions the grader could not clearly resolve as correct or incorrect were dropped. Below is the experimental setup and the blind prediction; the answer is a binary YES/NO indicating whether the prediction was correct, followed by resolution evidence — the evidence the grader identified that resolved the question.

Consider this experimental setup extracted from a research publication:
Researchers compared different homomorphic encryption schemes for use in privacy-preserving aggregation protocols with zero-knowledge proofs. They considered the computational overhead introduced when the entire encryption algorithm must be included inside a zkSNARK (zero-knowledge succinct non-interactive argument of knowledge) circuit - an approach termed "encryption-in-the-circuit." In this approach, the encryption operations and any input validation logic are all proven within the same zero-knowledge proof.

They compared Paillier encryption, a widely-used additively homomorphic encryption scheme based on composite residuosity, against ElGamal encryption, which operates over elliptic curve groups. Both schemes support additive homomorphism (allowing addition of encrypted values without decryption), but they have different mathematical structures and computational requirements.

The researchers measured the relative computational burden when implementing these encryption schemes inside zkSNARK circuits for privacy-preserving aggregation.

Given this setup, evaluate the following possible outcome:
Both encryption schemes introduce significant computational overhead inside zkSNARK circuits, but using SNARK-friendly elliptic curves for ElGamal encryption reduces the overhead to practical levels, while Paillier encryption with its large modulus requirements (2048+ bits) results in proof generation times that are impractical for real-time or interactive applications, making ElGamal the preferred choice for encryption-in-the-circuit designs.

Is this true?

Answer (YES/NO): NO